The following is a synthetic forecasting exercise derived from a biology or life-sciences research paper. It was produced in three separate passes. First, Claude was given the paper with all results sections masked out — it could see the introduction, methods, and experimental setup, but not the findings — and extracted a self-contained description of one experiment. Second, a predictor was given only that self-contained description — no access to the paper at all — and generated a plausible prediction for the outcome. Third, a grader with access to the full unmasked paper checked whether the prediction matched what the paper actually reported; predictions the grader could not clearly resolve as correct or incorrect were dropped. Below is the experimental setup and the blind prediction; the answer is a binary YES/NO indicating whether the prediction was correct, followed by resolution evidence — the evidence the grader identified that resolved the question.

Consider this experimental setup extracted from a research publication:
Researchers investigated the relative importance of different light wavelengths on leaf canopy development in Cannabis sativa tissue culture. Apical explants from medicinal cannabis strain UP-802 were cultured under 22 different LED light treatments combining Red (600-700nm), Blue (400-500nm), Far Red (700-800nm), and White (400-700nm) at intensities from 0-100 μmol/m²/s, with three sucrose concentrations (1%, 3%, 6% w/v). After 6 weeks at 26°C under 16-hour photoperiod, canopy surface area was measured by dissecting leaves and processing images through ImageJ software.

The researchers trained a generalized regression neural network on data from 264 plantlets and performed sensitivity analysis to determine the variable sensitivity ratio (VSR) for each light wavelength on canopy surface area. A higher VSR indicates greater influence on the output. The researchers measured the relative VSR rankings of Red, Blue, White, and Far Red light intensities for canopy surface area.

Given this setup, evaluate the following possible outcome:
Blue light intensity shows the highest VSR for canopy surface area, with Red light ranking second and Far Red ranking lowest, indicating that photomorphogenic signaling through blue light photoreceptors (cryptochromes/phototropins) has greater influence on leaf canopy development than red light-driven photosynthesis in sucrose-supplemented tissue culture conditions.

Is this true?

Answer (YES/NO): NO